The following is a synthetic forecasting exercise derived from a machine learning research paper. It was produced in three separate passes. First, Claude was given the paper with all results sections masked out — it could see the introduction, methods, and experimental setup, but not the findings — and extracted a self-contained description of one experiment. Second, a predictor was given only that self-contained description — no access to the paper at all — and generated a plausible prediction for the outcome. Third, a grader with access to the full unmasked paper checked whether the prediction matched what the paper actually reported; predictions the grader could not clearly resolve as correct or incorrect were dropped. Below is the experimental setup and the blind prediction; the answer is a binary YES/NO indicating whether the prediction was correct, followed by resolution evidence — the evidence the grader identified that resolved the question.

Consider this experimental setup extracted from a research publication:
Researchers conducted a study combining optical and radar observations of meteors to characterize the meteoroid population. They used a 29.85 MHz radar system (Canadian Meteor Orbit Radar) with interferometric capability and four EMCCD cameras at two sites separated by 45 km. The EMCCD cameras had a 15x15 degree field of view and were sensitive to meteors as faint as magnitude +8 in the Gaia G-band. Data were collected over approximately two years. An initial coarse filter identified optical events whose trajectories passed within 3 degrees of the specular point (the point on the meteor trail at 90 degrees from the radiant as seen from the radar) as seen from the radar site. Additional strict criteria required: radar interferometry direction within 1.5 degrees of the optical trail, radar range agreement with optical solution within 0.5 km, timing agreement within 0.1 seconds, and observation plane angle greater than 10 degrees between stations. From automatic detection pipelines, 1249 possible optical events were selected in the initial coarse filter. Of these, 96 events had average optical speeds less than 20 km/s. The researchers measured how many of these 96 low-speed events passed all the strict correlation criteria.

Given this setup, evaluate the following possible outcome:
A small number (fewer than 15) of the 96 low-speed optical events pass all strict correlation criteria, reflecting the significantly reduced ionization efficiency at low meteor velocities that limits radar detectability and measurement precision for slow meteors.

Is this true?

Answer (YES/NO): YES